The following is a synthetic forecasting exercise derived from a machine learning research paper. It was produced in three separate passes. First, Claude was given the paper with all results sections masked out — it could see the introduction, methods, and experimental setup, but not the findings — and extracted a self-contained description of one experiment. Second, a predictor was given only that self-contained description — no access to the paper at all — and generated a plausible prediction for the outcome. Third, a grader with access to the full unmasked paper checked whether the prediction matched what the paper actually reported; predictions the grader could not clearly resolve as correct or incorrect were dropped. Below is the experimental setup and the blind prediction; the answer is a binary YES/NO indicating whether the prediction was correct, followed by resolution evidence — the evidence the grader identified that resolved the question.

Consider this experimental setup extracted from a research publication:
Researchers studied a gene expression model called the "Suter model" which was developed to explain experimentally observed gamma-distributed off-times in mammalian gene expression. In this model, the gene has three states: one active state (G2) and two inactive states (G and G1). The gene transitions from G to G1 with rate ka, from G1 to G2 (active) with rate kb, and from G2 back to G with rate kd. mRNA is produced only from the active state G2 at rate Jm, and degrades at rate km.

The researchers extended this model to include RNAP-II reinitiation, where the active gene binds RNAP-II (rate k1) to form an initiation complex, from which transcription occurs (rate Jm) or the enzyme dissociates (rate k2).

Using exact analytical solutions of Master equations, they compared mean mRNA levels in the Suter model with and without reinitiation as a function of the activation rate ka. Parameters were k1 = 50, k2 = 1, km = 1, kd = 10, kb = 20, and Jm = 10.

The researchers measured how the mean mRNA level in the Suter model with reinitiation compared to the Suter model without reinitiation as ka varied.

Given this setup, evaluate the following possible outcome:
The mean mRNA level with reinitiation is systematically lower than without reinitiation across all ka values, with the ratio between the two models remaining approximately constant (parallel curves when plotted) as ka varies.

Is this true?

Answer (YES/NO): NO